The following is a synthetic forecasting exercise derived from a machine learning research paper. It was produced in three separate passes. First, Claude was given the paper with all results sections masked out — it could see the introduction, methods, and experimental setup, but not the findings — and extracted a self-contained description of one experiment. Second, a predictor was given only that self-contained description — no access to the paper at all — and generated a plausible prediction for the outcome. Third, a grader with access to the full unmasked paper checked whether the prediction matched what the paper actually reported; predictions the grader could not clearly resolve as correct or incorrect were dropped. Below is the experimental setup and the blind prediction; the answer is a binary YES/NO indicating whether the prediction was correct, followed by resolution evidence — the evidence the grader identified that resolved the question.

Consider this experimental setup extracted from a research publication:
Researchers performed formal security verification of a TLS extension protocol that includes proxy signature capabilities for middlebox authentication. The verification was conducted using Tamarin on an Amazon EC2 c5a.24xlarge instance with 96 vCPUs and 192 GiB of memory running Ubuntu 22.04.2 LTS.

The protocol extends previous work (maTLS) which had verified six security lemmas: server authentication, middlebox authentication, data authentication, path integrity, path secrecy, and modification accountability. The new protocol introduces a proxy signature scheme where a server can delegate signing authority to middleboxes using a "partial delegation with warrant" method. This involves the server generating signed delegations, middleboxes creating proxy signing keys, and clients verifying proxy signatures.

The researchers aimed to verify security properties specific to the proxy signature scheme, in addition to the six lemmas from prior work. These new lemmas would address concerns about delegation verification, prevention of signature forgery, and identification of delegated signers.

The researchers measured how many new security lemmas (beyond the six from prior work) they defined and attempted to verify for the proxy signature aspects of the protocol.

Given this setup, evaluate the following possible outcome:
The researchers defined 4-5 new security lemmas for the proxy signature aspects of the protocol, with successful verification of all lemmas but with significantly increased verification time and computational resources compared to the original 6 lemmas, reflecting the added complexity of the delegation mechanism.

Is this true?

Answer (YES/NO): NO